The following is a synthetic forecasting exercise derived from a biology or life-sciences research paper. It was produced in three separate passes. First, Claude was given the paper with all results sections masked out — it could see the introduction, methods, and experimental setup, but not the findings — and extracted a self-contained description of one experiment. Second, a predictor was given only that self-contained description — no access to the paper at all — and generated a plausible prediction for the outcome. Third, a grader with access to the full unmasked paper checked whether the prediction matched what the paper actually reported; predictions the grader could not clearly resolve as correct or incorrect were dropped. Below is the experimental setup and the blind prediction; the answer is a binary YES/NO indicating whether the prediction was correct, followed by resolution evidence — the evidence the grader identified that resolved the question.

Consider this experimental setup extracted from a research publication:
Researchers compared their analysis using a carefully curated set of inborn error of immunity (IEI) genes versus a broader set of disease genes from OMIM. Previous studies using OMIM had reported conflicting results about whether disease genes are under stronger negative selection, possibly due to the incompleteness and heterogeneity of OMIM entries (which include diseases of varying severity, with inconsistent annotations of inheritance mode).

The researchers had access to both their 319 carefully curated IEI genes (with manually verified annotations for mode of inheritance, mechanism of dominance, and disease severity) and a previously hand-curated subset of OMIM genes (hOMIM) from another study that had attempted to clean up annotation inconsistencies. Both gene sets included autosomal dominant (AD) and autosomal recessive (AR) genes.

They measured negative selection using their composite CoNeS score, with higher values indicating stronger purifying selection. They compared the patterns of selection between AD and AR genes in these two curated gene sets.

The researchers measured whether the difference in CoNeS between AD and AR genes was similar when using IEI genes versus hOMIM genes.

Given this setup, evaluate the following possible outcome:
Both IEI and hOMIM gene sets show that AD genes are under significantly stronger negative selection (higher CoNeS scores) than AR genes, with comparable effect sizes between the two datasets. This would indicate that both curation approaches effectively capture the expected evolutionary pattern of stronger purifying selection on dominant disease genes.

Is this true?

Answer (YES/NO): NO